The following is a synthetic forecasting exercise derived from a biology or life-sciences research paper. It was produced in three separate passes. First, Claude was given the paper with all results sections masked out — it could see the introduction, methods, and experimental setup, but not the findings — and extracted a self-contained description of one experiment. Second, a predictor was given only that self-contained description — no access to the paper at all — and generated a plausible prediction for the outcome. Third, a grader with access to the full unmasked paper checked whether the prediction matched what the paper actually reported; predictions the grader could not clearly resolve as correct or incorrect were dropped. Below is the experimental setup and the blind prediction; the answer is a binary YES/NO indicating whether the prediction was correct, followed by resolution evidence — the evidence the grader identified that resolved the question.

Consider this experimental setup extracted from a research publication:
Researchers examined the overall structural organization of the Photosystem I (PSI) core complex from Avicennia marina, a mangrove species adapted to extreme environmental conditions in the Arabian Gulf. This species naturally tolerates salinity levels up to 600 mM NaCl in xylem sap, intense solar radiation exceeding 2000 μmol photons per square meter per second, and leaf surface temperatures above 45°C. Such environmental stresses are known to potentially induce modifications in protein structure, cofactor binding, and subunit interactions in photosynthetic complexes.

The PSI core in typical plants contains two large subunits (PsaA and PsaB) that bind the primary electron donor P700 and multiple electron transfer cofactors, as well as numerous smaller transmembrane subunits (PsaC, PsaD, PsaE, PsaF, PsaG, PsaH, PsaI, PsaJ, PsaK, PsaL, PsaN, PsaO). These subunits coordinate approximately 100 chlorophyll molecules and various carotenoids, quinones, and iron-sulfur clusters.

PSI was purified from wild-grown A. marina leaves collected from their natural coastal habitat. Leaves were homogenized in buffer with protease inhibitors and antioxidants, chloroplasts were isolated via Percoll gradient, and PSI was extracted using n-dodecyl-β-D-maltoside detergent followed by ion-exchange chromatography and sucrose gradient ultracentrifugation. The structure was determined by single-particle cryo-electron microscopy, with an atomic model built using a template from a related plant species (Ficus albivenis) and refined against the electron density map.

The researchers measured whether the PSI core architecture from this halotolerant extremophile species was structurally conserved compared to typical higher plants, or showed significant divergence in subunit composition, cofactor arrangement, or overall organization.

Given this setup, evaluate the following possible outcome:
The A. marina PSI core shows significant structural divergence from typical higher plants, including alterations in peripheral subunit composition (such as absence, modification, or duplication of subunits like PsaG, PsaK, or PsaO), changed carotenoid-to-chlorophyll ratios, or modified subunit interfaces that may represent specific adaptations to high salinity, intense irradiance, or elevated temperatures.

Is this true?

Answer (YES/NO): NO